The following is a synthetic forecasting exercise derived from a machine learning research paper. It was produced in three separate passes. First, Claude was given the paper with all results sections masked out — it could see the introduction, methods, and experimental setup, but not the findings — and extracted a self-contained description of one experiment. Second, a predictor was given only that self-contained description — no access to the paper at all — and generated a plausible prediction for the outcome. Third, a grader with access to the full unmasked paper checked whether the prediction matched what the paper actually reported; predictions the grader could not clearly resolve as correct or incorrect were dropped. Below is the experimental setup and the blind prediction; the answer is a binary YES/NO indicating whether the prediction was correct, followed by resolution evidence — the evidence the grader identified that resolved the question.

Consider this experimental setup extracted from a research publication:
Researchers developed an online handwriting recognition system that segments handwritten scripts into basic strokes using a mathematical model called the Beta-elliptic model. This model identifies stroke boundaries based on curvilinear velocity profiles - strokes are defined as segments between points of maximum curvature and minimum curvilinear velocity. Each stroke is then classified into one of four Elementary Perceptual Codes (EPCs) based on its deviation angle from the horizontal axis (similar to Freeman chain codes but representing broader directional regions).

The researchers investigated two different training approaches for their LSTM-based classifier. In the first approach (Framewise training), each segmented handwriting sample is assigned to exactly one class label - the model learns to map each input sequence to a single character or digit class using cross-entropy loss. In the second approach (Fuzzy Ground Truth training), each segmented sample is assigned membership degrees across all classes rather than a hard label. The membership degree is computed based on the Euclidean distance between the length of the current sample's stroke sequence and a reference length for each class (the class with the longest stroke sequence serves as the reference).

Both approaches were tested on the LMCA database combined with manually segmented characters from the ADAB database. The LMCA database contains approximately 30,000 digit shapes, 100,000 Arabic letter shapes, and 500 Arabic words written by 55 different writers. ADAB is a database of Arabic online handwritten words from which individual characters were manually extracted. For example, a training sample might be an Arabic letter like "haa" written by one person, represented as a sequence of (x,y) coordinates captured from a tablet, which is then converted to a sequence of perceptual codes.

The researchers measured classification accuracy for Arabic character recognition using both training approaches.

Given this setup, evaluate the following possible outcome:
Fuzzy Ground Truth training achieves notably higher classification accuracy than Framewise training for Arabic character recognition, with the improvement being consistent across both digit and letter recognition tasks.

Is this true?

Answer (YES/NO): NO